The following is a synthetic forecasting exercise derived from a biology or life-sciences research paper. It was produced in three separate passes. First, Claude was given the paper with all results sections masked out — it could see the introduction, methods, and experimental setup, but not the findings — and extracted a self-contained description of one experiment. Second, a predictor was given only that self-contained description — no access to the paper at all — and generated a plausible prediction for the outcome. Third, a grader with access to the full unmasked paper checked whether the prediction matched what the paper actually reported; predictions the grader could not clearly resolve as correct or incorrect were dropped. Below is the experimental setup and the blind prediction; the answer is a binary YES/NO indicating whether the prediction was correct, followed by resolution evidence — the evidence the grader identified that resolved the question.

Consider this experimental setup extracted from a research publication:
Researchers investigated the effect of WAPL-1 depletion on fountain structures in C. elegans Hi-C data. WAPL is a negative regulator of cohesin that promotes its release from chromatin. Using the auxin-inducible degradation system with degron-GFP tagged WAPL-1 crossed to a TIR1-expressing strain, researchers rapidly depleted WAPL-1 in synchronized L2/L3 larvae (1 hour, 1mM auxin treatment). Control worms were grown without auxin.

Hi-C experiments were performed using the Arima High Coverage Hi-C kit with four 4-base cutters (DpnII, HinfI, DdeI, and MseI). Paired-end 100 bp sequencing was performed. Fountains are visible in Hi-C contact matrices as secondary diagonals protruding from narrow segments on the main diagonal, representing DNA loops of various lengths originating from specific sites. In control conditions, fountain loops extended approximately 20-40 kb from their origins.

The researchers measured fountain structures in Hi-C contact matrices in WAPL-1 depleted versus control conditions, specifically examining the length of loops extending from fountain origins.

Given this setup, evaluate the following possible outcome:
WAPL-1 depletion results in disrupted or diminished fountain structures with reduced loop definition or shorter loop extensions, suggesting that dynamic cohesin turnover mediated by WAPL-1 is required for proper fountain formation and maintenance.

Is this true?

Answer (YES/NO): NO